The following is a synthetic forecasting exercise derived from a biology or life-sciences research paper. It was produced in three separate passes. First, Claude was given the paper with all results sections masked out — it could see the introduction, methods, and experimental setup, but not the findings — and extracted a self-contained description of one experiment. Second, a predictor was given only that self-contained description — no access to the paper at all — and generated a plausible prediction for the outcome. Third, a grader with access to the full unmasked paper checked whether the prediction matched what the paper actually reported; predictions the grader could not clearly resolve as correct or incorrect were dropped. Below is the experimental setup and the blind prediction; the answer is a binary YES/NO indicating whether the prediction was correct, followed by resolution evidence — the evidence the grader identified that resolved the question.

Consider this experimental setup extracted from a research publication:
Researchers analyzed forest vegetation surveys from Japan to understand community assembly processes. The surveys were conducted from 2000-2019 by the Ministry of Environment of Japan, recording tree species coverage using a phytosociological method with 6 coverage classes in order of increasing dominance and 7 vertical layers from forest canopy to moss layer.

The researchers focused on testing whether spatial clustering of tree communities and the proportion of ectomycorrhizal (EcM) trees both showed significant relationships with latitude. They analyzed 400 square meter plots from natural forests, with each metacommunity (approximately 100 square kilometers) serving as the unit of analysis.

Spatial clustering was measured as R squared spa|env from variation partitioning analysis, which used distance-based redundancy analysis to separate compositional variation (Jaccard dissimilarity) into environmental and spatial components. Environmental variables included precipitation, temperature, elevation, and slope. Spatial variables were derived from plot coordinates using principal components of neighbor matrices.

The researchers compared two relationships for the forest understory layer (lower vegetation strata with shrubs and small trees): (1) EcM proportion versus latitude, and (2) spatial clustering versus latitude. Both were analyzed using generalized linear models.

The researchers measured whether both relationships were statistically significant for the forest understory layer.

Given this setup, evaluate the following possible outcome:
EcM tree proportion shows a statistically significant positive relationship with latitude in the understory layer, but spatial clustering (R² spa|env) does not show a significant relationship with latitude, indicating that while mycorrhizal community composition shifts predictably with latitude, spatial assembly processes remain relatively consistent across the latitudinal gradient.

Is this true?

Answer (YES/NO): NO